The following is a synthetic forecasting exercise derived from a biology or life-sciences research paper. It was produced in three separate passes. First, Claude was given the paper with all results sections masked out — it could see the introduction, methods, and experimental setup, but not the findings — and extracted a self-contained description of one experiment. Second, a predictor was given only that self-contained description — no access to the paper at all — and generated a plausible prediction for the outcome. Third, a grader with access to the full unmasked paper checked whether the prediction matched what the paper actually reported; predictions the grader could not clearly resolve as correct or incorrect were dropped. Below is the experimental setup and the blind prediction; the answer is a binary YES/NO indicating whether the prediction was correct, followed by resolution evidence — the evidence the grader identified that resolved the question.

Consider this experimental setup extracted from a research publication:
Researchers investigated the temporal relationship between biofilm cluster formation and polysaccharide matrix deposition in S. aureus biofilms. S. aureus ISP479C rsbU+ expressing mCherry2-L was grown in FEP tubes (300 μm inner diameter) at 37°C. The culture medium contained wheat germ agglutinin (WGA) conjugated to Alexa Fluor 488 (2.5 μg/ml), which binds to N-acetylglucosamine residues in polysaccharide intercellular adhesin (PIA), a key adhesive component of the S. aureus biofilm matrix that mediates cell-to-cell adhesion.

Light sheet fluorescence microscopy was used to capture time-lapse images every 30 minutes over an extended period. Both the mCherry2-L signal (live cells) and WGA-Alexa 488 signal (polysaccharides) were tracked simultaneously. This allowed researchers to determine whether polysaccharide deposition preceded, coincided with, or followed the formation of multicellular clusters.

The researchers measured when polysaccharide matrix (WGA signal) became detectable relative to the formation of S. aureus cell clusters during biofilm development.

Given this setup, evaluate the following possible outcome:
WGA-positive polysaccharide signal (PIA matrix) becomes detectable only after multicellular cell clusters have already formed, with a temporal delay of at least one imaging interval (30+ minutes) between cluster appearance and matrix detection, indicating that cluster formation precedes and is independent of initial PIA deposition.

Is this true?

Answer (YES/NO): NO